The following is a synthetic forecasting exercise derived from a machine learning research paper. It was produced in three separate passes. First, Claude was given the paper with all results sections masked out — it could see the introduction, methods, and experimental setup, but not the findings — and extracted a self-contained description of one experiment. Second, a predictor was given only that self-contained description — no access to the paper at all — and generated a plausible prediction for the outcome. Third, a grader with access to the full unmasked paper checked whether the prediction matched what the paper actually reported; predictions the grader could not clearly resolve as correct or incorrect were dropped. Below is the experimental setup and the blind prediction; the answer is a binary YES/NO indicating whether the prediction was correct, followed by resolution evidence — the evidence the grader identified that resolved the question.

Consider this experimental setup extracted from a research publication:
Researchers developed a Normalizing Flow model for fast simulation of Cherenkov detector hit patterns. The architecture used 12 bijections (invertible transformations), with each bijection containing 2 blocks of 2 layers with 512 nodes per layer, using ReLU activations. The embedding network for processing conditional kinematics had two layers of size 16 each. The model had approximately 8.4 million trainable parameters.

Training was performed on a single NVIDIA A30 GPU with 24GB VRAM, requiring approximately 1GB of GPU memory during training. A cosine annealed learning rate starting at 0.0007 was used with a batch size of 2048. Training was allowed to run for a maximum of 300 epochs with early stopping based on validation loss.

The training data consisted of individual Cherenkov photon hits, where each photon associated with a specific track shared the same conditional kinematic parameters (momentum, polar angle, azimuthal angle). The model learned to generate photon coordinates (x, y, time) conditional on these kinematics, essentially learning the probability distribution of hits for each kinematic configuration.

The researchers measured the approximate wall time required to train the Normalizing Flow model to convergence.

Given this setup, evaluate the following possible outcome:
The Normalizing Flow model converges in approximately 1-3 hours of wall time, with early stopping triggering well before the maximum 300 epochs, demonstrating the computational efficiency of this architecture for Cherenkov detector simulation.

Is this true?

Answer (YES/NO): NO